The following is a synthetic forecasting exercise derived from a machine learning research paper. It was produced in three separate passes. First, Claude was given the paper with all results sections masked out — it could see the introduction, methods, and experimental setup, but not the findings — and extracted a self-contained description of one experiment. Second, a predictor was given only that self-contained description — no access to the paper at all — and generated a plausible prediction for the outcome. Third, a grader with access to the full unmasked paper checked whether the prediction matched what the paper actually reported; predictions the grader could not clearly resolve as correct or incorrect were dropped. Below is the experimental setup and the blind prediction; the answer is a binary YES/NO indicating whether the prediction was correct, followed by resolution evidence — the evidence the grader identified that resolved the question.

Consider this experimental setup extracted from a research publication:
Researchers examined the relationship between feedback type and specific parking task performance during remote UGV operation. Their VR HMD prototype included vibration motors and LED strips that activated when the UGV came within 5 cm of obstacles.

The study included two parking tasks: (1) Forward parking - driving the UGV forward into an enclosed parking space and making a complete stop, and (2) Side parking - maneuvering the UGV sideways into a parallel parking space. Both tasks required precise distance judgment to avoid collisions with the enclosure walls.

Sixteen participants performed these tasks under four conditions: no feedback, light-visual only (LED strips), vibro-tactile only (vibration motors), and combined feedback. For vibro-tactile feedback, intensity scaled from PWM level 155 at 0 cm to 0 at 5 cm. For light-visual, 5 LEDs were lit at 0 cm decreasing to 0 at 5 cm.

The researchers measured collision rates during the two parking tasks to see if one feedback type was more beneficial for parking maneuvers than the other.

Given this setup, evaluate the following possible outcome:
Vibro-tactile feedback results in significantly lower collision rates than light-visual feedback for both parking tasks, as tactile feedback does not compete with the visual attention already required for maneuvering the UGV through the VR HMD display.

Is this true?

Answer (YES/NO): NO